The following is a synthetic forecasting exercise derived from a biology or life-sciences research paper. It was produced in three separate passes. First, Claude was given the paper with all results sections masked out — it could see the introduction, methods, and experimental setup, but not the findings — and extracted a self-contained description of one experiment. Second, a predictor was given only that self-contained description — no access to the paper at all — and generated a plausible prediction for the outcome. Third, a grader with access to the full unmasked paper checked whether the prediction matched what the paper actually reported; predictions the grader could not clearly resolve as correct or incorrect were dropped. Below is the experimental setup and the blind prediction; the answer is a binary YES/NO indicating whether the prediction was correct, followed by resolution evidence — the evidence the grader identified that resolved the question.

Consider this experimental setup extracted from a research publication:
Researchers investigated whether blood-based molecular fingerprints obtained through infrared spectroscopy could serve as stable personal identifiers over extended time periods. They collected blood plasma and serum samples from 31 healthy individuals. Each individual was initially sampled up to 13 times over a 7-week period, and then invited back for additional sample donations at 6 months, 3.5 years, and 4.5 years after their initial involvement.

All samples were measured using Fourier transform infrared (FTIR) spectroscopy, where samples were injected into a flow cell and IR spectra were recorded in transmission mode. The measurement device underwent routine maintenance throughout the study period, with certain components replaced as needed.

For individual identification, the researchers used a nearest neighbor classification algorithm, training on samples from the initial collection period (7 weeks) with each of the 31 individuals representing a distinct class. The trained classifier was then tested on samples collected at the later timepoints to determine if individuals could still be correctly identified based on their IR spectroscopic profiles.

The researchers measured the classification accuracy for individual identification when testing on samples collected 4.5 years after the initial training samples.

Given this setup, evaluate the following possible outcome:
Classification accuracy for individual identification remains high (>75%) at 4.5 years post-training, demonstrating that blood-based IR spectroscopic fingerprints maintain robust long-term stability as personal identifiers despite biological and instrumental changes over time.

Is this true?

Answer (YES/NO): YES